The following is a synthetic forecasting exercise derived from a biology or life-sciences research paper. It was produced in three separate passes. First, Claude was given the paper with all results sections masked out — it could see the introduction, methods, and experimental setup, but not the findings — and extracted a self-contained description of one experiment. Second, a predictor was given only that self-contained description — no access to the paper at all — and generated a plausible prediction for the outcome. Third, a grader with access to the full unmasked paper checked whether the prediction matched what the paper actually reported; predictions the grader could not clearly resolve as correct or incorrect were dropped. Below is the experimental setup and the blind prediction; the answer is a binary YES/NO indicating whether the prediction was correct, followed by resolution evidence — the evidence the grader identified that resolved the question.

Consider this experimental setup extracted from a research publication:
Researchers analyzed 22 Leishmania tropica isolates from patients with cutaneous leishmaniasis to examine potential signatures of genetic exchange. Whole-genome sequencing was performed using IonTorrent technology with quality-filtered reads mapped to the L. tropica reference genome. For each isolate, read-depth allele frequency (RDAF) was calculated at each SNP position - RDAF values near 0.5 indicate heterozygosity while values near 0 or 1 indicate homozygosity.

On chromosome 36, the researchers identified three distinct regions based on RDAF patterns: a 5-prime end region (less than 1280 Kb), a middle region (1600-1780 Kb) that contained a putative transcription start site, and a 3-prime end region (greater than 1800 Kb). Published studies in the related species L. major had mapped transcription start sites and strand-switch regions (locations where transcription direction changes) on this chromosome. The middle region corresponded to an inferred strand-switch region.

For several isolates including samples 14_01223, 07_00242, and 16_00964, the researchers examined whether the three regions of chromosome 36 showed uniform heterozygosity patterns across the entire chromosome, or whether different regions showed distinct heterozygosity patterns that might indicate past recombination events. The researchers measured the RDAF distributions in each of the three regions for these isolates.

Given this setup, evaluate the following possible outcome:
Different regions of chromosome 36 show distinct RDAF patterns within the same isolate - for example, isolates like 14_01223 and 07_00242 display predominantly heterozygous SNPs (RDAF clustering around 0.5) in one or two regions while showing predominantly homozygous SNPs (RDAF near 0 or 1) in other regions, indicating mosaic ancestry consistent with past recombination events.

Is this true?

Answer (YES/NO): YES